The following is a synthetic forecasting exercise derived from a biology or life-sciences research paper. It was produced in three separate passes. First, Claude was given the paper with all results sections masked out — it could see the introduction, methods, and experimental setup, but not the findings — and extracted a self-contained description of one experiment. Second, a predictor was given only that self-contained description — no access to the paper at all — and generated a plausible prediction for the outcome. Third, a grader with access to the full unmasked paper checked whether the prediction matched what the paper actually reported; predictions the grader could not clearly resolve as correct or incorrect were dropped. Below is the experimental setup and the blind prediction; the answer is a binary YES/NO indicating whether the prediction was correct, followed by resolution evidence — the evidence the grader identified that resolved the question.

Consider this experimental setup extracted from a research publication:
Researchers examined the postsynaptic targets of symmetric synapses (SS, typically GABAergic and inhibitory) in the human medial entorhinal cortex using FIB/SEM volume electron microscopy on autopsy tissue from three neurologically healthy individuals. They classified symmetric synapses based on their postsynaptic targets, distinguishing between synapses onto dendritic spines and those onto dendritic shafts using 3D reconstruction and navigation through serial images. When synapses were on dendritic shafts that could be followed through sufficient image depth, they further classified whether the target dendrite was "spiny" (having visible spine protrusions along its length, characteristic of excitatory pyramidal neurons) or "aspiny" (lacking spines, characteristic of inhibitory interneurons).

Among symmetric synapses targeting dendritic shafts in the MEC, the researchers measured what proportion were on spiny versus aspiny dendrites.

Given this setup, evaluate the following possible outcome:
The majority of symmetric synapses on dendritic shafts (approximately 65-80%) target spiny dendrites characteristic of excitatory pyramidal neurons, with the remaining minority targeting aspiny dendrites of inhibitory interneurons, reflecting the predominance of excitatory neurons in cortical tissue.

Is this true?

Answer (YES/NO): NO